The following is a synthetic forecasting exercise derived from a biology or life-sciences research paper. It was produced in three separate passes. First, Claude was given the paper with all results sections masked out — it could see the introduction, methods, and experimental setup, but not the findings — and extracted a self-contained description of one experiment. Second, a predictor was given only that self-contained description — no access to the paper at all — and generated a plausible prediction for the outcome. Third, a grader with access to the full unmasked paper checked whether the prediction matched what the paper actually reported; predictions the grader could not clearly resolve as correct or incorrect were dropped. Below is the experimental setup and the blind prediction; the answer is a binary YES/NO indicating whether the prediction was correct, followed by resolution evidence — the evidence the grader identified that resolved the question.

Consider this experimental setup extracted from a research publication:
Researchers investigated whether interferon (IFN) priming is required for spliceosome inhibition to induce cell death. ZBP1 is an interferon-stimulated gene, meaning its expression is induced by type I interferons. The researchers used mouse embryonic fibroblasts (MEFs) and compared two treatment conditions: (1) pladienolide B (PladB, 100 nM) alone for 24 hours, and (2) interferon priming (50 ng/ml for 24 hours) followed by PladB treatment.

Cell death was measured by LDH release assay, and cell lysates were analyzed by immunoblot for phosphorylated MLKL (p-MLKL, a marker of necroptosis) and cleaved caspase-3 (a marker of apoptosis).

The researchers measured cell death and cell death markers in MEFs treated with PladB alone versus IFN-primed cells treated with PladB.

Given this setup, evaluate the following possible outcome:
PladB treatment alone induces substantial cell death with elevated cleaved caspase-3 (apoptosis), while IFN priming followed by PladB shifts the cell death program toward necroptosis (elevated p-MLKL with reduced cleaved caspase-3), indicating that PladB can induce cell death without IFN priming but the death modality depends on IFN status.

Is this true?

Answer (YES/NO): NO